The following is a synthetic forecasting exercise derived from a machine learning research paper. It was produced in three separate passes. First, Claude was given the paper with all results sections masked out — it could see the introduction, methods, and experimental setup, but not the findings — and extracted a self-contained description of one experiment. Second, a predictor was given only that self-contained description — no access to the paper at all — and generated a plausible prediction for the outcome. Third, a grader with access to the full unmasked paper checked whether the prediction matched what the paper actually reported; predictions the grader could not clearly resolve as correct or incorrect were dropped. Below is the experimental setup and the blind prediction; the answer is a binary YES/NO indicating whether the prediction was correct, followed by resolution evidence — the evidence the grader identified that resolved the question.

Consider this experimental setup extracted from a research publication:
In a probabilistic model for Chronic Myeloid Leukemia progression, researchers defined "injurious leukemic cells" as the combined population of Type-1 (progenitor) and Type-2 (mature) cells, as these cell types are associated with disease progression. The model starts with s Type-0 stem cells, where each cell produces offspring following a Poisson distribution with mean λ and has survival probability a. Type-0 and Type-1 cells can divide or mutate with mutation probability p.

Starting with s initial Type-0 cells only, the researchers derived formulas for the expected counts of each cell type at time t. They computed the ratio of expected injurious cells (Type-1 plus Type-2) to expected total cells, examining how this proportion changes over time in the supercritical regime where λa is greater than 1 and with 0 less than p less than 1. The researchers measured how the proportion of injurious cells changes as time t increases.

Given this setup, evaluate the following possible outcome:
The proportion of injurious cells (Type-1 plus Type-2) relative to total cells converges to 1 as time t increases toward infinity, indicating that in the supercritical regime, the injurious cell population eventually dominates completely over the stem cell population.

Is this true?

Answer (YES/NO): YES